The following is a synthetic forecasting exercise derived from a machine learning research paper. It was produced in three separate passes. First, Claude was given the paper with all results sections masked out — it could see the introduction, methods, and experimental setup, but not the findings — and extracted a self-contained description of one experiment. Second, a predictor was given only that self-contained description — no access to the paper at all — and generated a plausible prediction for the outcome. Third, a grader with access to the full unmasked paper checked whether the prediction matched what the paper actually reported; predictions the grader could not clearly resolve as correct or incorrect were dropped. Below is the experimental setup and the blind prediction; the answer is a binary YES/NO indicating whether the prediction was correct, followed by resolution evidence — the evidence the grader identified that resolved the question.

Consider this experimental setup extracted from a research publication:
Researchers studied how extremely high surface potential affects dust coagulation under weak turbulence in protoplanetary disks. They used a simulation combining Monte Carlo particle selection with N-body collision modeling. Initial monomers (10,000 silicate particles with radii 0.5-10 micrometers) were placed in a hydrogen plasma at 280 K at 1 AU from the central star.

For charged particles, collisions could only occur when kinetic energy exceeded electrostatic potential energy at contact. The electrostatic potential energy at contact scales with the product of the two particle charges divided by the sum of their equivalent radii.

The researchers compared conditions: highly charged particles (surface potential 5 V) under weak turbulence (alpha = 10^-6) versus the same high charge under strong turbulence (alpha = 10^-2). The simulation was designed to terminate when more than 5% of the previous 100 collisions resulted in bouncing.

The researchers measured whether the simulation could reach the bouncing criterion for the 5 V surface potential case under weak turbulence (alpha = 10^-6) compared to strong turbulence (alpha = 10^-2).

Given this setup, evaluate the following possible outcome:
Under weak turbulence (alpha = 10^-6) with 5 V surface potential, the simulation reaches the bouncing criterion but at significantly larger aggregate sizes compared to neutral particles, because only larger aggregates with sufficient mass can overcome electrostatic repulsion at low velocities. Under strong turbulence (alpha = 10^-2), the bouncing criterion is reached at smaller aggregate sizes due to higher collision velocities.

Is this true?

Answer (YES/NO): NO